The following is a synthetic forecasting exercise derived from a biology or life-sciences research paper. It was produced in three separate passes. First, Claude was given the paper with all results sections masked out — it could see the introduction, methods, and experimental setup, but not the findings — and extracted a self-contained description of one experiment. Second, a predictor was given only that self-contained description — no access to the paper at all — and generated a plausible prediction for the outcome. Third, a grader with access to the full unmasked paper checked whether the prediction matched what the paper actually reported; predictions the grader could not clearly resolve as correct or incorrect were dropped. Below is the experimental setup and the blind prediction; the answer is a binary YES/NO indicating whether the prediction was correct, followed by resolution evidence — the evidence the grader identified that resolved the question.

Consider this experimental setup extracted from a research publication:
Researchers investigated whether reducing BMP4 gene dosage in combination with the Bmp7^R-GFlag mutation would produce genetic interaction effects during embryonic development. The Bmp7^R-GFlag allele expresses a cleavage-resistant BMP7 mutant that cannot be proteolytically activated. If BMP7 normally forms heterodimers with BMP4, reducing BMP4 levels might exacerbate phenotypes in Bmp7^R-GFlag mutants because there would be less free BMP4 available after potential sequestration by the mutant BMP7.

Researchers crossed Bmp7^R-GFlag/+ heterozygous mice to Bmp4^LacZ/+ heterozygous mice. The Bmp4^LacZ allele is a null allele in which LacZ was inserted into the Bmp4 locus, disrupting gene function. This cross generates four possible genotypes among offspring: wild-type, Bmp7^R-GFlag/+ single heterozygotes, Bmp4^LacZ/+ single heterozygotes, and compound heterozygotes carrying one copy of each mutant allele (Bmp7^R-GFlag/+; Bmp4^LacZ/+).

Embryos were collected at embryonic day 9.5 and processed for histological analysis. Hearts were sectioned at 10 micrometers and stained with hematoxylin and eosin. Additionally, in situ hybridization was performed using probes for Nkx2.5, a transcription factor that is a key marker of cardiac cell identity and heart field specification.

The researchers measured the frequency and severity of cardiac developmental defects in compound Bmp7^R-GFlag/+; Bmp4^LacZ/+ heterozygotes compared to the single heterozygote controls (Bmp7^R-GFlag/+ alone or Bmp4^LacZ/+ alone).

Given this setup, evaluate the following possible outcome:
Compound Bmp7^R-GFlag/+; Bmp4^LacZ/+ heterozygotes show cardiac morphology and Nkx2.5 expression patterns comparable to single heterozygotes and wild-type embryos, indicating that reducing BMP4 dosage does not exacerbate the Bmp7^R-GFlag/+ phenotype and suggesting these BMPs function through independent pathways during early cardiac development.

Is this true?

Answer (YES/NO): NO